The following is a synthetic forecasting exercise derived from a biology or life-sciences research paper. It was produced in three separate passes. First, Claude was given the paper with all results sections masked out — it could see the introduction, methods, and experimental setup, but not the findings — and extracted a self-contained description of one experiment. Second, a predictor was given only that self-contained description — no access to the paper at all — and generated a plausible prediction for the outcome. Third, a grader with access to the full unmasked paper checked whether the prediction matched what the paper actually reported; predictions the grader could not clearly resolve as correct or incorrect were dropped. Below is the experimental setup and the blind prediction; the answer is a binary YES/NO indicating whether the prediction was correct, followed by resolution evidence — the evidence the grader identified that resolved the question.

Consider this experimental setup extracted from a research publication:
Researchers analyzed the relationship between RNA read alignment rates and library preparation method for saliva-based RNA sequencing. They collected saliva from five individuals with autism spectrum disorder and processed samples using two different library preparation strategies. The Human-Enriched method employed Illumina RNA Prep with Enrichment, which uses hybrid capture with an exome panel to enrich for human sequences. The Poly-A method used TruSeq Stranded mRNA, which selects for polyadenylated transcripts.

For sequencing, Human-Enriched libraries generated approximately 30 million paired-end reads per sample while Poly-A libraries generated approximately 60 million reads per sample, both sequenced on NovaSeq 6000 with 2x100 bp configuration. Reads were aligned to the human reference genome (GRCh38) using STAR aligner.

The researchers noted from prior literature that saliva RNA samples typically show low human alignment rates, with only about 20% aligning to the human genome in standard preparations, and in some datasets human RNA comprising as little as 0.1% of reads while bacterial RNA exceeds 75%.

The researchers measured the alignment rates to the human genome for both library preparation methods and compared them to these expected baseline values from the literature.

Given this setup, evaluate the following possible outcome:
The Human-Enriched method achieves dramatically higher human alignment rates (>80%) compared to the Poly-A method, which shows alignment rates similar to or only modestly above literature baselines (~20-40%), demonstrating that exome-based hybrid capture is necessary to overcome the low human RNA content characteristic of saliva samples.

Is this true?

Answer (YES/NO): NO